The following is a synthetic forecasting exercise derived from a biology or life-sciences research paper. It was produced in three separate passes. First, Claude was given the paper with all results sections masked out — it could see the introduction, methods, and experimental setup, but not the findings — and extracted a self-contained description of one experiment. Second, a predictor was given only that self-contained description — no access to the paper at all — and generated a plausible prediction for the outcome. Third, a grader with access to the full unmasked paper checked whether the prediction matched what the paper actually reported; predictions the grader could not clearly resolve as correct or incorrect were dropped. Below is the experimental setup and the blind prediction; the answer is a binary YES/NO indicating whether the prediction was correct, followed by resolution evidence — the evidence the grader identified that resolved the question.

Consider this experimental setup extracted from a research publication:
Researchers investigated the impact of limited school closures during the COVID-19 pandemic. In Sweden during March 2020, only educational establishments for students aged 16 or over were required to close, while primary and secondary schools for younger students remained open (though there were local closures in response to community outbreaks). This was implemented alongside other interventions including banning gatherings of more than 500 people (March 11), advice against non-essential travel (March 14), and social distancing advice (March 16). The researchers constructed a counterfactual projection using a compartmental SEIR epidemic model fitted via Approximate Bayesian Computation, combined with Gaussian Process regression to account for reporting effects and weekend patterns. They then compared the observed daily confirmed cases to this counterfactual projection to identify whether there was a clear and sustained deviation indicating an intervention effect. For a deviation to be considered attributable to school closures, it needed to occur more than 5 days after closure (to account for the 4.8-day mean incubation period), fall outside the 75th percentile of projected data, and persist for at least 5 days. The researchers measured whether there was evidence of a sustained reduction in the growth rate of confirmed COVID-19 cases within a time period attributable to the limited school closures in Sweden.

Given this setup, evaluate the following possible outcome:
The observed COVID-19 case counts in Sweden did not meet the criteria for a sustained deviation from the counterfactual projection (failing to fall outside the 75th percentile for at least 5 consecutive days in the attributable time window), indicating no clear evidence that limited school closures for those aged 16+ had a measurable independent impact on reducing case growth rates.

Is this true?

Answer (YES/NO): YES